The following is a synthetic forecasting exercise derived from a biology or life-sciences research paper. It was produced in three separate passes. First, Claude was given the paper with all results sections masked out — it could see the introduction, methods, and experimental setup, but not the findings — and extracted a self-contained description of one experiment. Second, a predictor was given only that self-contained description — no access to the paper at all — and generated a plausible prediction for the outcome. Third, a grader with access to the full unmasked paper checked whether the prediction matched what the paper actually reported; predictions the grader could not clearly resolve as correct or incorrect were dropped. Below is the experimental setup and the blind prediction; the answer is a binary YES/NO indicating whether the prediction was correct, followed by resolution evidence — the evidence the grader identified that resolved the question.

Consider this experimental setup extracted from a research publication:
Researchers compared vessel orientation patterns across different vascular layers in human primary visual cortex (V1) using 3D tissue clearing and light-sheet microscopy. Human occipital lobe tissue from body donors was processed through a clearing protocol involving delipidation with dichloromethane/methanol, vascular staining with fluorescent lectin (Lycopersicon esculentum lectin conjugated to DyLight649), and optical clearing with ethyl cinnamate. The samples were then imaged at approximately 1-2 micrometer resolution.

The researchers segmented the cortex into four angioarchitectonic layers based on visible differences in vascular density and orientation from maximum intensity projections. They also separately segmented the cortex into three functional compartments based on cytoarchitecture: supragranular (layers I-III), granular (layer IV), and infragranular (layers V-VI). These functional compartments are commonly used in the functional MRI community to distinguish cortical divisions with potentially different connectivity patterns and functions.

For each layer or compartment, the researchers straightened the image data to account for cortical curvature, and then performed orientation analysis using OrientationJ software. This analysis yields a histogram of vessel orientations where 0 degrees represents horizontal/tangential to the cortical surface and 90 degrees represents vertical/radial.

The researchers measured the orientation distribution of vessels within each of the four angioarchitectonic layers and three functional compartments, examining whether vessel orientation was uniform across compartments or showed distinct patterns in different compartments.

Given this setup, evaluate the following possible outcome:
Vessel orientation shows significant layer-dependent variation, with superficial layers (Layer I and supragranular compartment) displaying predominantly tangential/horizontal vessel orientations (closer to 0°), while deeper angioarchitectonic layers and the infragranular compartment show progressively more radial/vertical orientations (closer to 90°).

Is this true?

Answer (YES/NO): NO